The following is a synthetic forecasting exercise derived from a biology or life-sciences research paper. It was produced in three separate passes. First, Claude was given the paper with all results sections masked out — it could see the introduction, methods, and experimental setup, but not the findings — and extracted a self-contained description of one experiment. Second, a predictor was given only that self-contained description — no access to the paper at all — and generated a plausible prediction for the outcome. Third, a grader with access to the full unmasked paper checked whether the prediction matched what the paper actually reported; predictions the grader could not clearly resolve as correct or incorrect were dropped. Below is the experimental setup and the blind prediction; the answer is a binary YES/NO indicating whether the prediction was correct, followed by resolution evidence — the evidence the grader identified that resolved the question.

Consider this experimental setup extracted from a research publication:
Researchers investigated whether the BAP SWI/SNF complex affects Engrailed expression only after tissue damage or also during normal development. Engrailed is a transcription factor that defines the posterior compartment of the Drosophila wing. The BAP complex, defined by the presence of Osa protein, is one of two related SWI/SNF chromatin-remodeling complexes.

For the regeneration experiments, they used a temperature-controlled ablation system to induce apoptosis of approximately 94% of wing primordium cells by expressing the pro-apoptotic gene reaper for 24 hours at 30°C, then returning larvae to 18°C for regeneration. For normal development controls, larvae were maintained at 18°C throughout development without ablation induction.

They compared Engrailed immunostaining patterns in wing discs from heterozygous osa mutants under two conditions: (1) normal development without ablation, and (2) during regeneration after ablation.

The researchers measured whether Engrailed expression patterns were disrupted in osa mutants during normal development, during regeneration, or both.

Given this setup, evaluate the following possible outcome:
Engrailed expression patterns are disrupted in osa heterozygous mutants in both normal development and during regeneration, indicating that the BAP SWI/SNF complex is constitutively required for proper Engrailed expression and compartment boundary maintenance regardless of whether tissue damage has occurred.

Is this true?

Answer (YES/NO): NO